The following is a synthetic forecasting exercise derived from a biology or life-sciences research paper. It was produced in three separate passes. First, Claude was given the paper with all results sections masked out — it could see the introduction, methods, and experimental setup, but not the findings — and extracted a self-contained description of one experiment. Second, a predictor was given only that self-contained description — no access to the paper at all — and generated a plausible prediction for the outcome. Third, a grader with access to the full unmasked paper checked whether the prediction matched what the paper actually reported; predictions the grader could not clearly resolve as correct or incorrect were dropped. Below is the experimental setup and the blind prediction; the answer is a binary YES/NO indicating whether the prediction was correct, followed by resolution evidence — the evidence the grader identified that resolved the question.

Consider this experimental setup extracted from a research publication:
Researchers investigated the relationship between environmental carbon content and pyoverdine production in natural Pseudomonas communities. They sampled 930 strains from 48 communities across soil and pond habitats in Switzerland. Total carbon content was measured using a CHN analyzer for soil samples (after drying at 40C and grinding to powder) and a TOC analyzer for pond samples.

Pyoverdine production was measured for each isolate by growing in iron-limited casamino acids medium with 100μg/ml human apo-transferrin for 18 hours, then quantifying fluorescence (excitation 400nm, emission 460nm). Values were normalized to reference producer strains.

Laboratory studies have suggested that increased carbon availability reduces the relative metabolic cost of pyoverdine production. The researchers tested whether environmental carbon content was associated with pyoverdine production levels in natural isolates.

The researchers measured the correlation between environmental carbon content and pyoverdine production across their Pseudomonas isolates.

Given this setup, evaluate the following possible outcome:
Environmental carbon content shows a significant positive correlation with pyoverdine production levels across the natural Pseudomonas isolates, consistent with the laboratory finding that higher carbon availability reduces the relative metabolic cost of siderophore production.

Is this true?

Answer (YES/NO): NO